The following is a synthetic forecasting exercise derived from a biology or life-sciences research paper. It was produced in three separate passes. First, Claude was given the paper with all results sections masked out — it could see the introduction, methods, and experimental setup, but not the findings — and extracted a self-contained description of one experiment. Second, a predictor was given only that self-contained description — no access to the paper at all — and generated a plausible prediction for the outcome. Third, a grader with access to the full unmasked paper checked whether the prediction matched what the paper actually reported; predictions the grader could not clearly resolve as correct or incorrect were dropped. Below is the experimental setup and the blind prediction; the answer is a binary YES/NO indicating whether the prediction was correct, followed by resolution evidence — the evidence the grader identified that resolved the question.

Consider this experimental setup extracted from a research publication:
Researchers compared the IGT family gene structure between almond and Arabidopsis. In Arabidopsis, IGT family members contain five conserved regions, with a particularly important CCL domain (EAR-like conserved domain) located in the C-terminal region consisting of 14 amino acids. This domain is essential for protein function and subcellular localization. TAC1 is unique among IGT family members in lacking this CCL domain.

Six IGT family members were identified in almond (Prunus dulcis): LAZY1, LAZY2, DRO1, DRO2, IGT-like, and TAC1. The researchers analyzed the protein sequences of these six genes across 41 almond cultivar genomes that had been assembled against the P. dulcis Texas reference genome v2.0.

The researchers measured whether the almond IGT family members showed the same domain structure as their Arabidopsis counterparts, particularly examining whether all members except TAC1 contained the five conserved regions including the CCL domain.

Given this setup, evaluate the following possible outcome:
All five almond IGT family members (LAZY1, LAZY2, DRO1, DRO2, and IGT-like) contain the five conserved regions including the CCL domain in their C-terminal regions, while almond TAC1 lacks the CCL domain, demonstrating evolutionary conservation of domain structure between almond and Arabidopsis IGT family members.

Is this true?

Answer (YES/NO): YES